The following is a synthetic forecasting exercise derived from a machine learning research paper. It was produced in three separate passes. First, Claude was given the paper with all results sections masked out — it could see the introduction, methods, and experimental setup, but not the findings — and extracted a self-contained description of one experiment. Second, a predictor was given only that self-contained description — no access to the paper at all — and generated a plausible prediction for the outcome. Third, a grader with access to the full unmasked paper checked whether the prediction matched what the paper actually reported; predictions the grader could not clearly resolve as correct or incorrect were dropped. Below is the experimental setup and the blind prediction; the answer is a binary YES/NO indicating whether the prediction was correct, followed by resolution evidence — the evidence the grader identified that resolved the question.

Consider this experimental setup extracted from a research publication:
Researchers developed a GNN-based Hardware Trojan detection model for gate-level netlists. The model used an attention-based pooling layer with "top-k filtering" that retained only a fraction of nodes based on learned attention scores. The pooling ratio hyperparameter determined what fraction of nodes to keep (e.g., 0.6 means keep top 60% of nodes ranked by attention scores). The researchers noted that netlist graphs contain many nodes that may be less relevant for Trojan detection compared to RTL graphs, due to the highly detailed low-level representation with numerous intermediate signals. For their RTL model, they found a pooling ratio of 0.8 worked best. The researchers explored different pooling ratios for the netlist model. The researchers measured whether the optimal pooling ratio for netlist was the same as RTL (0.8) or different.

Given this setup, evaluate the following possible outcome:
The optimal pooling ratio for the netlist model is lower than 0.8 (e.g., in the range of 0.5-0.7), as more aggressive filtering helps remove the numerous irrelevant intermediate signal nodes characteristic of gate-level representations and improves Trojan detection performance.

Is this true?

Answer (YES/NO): YES